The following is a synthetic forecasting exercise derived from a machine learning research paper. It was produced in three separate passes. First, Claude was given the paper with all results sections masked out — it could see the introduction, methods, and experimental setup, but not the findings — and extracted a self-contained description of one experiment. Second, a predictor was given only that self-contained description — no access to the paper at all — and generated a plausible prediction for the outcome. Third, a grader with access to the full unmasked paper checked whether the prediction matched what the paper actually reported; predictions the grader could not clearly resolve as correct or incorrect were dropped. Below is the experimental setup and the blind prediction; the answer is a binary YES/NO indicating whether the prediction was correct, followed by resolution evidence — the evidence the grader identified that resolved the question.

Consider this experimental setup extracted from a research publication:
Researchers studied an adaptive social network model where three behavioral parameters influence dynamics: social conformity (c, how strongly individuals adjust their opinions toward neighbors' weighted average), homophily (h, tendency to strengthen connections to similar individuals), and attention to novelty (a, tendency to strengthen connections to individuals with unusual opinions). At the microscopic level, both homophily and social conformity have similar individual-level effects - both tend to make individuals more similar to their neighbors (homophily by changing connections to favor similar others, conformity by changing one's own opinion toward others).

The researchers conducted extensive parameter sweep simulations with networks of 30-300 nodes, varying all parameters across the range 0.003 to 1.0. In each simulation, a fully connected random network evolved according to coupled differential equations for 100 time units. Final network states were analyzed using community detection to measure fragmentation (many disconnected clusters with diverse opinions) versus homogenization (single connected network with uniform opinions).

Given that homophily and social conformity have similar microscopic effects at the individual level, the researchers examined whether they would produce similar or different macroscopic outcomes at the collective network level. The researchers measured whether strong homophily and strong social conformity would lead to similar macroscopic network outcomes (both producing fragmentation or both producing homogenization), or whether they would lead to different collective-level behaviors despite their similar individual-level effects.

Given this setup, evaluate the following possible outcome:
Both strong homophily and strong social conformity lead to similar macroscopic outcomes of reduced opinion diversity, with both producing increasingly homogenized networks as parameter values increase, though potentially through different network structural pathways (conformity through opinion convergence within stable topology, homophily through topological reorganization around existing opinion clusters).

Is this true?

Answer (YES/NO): NO